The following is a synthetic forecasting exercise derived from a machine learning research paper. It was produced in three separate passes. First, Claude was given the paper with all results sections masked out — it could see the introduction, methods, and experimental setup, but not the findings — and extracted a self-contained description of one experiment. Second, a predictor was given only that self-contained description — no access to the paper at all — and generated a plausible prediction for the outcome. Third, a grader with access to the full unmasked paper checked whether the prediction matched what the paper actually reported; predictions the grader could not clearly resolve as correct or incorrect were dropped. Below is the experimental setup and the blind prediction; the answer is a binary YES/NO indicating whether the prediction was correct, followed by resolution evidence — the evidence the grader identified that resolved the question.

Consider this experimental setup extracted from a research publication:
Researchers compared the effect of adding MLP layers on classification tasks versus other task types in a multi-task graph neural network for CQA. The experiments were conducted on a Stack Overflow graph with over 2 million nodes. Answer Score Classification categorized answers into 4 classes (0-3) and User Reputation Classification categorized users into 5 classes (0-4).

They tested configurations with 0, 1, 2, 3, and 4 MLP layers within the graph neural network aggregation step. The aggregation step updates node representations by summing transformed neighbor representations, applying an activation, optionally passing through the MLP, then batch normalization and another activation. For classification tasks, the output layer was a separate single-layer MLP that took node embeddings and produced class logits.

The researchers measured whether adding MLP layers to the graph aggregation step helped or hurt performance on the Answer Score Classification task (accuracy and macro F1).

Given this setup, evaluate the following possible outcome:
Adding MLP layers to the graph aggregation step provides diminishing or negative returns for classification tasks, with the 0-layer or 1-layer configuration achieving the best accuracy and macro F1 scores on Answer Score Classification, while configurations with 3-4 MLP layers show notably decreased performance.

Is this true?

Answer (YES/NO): NO